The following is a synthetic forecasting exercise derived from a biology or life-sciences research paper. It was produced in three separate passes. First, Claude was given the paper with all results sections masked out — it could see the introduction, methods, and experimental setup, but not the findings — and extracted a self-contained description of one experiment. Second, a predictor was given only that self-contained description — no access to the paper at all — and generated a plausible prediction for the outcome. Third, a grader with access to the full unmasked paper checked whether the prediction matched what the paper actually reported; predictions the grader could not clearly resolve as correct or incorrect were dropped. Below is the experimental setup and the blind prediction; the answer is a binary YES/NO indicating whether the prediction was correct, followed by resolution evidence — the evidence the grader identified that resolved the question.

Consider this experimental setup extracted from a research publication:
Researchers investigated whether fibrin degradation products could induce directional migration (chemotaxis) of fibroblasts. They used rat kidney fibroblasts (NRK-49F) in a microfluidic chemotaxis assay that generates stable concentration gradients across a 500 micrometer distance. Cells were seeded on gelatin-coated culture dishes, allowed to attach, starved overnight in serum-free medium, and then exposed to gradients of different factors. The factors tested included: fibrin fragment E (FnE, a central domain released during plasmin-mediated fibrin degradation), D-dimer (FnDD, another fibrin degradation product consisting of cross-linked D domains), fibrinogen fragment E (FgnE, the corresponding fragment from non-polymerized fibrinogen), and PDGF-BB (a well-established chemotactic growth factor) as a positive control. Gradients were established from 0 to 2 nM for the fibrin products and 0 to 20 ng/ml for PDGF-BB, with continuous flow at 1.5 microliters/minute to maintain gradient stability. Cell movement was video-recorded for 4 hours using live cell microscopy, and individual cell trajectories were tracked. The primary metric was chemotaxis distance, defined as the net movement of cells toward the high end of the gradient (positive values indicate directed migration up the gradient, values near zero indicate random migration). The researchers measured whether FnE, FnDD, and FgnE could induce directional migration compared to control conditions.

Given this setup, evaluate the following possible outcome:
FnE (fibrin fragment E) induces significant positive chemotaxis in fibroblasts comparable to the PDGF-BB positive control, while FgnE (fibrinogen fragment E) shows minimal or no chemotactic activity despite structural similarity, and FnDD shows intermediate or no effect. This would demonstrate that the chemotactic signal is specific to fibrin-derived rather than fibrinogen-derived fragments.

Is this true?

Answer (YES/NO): YES